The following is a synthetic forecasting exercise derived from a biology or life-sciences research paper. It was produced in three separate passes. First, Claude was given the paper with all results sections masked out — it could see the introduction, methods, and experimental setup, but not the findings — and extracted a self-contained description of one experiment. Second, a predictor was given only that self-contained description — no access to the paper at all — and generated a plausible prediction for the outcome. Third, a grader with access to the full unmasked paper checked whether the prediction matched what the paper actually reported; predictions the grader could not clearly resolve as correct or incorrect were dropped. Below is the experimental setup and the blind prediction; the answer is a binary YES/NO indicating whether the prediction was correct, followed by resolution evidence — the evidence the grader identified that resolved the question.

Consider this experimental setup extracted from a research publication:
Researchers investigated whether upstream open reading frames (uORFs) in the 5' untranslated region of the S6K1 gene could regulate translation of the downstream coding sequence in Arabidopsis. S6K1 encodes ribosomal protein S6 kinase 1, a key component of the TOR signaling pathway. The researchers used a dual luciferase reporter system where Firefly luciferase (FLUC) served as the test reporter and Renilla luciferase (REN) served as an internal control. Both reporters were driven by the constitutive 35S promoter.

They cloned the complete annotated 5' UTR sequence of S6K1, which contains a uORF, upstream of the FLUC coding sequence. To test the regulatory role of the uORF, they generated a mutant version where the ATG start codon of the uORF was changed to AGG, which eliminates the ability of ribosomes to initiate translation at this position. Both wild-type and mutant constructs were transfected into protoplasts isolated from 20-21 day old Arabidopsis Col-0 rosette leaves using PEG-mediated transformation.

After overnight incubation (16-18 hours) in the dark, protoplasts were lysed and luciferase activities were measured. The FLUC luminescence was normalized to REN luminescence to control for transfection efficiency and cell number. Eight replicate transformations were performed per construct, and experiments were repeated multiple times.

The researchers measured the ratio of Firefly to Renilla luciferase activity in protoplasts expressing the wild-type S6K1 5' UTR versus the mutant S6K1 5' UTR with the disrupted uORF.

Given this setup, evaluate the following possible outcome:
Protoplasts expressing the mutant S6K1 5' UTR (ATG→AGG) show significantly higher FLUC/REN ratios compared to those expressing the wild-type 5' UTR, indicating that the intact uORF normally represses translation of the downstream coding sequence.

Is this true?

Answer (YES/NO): YES